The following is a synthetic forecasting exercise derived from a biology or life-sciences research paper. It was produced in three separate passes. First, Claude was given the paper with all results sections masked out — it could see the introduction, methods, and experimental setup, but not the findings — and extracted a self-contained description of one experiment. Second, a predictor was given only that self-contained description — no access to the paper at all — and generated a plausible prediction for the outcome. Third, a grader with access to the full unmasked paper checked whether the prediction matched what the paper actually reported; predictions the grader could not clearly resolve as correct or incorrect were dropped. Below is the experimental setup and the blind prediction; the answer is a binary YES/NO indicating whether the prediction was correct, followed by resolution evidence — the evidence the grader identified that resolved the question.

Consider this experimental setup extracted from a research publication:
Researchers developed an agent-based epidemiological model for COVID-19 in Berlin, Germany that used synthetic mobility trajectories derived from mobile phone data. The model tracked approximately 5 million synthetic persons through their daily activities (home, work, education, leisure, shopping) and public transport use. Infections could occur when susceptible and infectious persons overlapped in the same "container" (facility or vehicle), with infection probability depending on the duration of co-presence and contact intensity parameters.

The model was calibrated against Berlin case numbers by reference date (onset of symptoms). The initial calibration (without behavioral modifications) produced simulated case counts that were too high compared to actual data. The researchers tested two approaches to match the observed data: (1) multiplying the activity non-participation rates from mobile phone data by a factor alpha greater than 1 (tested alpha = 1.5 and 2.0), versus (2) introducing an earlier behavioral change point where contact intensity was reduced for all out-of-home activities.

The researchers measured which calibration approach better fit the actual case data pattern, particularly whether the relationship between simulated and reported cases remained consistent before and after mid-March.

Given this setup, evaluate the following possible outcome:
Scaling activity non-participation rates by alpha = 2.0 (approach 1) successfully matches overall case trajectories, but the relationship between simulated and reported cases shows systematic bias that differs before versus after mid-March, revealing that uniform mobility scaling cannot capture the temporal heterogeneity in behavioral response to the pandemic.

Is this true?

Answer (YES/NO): NO